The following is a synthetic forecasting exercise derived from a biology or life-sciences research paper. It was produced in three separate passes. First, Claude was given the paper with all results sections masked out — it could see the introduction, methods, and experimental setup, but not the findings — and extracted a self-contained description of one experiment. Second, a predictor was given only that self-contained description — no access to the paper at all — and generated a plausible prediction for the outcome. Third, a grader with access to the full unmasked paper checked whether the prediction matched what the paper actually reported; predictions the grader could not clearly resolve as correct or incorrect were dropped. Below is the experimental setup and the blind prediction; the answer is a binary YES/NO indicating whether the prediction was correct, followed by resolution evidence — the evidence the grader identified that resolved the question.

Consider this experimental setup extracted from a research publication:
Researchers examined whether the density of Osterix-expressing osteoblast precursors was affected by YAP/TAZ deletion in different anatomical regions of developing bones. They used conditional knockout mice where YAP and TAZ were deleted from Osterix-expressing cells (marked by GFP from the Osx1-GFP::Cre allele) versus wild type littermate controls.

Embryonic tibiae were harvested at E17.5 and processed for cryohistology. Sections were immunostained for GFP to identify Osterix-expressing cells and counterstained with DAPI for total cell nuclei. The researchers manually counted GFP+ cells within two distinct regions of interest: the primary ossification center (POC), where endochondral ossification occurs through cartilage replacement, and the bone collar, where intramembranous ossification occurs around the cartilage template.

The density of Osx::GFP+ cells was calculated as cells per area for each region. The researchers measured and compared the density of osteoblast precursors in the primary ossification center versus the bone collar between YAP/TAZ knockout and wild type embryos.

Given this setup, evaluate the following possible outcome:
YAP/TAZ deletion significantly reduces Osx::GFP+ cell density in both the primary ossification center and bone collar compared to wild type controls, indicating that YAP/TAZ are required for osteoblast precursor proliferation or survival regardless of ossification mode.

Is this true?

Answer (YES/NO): NO